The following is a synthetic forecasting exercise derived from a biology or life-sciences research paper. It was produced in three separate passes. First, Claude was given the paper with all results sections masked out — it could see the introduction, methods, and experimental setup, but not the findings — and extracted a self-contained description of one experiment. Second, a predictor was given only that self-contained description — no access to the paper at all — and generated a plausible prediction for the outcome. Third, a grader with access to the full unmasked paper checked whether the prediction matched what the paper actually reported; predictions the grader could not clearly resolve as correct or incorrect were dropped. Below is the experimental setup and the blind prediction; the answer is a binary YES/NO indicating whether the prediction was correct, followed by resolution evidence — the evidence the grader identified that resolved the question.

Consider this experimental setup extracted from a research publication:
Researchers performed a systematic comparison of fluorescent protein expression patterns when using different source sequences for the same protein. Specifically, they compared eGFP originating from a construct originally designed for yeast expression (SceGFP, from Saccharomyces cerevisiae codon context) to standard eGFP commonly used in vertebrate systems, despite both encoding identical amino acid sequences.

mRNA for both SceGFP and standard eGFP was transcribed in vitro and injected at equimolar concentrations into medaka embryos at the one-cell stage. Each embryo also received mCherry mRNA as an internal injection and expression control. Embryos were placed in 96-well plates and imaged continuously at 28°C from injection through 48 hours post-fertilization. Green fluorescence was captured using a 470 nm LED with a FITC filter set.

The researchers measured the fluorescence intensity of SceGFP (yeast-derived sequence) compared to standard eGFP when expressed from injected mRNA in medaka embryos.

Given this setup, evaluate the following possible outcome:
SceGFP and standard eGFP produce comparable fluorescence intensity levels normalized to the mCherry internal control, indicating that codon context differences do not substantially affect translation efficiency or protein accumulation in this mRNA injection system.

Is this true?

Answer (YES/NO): NO